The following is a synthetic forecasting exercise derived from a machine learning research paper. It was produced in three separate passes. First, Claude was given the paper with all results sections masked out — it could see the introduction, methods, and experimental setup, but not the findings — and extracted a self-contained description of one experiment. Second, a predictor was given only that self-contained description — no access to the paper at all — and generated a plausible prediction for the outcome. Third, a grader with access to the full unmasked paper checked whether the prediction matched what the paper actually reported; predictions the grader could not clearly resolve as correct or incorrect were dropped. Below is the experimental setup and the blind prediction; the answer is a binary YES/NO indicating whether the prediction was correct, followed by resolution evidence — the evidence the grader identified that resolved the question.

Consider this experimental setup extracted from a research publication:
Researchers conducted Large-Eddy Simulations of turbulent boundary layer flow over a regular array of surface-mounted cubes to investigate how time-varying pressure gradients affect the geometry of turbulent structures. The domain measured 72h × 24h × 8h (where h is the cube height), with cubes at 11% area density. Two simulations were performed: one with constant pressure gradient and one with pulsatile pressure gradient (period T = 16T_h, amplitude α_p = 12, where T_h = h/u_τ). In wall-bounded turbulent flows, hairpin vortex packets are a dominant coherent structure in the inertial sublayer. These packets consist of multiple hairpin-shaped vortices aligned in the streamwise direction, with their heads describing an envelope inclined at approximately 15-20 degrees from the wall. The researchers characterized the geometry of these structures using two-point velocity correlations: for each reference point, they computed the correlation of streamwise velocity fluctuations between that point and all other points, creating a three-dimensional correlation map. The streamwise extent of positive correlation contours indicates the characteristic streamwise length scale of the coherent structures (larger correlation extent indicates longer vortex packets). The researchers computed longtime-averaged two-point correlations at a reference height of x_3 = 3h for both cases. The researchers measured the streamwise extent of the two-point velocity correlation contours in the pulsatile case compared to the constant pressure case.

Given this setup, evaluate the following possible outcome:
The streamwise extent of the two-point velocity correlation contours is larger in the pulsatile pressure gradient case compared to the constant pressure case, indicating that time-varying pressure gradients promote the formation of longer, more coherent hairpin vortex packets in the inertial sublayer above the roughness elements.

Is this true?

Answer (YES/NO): NO